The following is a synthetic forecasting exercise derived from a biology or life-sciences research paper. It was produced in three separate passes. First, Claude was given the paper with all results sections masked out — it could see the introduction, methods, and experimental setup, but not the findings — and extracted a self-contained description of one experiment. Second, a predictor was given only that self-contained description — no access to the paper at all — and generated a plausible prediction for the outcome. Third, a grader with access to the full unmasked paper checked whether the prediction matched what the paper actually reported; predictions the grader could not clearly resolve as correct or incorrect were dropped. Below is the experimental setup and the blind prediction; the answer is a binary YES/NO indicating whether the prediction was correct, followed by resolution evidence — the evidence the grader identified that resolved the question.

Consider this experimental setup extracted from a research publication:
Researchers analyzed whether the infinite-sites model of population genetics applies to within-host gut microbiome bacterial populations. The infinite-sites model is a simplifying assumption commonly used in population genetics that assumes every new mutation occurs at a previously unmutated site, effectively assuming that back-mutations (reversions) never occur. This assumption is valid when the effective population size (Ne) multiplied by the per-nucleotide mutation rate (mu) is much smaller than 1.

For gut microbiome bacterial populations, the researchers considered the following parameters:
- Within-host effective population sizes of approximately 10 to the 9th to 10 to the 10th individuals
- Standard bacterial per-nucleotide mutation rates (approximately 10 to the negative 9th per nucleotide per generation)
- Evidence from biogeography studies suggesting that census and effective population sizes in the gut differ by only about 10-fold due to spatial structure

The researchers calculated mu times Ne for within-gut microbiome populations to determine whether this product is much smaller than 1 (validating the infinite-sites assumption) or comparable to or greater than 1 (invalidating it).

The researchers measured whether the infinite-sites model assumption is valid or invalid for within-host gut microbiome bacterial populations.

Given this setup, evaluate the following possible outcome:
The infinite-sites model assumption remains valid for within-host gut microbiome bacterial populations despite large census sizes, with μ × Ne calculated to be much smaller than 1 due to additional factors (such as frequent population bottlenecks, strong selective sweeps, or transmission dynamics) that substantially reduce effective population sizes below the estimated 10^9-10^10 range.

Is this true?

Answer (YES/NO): NO